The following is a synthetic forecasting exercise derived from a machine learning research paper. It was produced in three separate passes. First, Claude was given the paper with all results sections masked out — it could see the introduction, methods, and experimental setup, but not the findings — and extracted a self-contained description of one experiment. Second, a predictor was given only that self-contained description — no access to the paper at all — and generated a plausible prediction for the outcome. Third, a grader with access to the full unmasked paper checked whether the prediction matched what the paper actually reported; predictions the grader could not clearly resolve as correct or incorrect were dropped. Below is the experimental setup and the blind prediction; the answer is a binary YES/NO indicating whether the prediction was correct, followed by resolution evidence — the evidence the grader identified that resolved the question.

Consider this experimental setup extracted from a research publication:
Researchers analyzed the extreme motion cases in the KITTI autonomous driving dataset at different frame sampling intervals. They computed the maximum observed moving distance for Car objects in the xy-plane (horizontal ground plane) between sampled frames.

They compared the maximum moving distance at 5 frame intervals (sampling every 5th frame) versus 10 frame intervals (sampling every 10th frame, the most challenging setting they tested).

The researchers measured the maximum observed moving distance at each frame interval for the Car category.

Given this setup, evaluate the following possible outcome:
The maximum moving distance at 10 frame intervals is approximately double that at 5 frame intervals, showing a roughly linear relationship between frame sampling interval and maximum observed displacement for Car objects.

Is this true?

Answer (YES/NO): YES